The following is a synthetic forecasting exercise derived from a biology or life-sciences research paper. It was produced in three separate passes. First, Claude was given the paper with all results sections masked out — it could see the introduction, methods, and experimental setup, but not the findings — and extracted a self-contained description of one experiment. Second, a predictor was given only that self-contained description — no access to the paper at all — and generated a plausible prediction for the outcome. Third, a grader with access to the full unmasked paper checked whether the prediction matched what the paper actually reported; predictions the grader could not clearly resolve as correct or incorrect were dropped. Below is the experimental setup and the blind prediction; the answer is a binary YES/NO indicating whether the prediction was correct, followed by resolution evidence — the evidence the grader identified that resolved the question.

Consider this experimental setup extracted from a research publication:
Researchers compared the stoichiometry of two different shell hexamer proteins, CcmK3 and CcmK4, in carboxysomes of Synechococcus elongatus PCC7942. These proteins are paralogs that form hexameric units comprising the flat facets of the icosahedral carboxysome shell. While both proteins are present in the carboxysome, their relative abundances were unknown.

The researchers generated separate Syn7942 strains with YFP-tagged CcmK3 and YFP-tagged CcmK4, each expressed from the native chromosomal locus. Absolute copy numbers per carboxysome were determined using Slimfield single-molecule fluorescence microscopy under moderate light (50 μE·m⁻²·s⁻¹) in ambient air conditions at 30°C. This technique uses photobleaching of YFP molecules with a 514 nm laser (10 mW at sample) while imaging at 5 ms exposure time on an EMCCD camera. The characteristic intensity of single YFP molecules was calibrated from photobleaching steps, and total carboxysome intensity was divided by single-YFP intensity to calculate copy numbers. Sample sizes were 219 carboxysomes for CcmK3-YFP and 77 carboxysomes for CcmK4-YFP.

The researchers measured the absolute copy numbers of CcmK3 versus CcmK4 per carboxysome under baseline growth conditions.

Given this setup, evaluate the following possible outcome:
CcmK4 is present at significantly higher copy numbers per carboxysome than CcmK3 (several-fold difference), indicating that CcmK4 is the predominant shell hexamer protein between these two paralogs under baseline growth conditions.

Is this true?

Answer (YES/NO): YES